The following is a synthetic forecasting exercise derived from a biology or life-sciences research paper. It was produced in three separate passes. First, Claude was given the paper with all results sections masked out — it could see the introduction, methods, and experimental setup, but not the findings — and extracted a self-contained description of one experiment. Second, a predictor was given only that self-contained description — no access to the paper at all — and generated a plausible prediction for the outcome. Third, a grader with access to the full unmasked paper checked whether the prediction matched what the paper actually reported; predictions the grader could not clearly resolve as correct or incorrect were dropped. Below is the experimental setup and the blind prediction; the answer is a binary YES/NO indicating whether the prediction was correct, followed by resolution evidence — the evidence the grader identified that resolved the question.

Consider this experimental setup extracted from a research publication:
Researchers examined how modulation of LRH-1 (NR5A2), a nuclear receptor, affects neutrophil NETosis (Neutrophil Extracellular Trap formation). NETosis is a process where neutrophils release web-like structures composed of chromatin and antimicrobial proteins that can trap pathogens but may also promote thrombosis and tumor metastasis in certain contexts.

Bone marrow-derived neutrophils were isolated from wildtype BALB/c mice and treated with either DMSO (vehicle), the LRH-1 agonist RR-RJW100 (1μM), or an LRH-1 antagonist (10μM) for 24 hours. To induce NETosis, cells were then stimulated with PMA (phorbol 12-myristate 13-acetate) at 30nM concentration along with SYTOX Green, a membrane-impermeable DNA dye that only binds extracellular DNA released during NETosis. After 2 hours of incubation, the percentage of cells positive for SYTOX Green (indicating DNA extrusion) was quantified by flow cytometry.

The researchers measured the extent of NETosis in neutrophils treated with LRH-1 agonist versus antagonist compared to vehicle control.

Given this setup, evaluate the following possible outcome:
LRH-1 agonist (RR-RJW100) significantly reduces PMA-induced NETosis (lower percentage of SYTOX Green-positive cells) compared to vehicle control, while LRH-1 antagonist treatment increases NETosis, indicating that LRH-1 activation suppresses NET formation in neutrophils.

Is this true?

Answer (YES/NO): YES